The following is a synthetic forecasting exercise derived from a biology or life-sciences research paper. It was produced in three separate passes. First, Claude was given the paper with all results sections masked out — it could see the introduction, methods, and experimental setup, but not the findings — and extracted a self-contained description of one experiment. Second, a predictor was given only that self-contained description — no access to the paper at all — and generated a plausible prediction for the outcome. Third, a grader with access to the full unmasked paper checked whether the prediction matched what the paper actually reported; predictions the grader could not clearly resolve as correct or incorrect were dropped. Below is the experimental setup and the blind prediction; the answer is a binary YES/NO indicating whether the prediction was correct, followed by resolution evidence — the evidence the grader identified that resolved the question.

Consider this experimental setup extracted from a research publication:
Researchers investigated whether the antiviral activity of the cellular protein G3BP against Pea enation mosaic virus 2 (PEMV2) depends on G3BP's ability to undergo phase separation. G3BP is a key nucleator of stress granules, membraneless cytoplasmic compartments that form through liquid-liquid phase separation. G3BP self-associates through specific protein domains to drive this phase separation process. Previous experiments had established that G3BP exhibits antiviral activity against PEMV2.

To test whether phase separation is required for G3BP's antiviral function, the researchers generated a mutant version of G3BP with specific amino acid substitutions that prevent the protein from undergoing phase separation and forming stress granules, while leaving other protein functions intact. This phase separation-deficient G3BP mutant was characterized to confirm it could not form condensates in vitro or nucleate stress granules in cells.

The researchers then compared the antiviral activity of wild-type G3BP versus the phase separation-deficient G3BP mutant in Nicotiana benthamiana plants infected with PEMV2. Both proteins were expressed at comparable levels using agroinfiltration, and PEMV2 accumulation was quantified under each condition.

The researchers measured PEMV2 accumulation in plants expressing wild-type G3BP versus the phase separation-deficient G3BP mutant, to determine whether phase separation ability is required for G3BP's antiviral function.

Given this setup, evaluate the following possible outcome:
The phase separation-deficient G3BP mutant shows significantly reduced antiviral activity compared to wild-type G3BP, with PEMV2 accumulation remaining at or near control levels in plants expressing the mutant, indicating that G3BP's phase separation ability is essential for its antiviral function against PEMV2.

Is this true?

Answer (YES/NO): NO